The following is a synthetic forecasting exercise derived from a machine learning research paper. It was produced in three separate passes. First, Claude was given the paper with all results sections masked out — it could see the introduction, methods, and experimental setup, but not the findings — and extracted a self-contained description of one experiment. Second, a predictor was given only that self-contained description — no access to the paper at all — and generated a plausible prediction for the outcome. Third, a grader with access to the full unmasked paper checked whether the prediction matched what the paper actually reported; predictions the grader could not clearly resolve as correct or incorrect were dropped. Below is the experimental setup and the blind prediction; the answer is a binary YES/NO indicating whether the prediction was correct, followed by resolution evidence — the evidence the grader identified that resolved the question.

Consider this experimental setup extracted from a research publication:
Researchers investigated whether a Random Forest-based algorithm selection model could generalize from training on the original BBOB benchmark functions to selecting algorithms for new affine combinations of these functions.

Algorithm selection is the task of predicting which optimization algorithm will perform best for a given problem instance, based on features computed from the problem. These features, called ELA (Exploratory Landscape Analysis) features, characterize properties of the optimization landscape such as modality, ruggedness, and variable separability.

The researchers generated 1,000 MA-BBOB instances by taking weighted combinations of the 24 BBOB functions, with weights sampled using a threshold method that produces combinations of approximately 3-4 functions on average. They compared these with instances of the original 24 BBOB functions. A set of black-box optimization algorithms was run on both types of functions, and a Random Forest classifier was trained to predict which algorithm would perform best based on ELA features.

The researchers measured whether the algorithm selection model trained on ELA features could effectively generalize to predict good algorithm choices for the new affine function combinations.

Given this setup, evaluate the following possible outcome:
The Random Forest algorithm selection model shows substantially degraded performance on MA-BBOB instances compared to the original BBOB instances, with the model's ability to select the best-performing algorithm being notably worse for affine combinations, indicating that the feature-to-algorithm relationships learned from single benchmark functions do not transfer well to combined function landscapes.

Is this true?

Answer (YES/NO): YES